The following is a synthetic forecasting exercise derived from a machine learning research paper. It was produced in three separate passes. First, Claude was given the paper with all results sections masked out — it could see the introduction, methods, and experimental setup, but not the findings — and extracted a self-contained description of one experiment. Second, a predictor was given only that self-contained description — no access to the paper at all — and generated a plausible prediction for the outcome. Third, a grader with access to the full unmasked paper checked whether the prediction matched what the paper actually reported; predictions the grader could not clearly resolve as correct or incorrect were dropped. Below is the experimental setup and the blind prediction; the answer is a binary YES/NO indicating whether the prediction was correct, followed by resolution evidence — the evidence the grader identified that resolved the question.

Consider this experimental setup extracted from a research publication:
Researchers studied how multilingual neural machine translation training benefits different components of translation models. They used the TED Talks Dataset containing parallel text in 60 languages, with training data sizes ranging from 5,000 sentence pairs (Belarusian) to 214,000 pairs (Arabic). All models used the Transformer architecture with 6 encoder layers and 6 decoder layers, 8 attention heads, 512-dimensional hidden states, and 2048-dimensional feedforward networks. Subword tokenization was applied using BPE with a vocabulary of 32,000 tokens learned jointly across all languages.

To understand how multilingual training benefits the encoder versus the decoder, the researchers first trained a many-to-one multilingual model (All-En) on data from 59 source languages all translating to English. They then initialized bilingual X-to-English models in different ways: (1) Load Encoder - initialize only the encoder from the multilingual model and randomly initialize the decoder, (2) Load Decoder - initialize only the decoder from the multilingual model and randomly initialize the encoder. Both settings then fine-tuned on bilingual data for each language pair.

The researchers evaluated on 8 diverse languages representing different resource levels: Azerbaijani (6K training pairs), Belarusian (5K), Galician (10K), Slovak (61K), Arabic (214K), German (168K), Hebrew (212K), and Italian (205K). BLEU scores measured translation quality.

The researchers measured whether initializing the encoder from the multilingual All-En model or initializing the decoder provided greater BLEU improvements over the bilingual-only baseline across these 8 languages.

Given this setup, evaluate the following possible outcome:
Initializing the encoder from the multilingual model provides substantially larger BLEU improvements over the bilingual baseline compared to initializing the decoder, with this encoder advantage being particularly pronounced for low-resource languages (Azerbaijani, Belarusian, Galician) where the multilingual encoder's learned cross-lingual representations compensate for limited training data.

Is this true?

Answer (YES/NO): NO